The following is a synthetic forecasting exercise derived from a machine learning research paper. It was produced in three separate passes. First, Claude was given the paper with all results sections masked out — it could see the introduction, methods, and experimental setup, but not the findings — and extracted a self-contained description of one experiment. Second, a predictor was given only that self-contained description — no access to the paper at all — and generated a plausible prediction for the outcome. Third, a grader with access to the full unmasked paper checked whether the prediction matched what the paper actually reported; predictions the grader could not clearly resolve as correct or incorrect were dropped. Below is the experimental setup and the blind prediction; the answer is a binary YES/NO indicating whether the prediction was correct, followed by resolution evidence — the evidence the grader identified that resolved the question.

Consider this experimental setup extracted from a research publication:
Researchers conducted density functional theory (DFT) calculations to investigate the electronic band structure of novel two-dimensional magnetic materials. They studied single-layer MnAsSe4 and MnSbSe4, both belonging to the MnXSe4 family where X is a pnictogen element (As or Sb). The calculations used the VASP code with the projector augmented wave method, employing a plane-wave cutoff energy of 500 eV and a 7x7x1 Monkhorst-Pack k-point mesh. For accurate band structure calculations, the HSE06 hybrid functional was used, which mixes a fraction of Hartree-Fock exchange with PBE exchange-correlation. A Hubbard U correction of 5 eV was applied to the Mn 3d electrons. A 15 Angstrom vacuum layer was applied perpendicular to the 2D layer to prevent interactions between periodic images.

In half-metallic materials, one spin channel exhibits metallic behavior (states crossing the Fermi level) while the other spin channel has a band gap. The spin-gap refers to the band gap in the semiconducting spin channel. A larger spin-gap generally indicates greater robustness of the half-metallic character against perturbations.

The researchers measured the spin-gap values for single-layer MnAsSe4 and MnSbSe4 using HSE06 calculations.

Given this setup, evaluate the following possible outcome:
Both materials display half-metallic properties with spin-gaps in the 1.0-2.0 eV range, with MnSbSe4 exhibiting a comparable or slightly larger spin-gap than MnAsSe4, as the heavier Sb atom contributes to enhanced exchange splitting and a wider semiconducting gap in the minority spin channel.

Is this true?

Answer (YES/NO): NO